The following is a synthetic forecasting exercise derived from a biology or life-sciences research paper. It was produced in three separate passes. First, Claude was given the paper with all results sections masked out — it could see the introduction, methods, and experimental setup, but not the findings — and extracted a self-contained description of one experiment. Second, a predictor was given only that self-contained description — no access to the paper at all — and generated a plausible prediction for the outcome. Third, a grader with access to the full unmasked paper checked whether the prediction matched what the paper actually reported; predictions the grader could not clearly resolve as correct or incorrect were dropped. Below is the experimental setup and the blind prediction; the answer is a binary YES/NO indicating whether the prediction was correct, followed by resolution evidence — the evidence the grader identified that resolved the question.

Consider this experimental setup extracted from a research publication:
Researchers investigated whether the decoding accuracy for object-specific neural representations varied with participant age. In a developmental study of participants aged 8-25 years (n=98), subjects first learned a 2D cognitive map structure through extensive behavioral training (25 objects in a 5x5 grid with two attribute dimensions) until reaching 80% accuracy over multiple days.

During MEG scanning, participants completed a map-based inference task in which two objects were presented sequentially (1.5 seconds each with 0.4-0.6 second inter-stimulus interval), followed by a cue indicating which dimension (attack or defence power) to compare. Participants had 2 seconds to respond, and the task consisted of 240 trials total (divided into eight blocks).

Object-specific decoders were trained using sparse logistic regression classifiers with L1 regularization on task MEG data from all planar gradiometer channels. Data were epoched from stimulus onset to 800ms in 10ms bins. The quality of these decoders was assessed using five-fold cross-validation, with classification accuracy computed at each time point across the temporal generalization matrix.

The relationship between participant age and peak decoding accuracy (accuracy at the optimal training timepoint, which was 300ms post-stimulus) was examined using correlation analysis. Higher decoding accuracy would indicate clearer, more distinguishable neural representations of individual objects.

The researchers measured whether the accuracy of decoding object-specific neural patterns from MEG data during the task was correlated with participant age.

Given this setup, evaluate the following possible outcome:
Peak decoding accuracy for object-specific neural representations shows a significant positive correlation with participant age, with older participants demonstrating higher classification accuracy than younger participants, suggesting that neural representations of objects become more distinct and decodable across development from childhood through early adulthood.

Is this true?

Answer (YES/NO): YES